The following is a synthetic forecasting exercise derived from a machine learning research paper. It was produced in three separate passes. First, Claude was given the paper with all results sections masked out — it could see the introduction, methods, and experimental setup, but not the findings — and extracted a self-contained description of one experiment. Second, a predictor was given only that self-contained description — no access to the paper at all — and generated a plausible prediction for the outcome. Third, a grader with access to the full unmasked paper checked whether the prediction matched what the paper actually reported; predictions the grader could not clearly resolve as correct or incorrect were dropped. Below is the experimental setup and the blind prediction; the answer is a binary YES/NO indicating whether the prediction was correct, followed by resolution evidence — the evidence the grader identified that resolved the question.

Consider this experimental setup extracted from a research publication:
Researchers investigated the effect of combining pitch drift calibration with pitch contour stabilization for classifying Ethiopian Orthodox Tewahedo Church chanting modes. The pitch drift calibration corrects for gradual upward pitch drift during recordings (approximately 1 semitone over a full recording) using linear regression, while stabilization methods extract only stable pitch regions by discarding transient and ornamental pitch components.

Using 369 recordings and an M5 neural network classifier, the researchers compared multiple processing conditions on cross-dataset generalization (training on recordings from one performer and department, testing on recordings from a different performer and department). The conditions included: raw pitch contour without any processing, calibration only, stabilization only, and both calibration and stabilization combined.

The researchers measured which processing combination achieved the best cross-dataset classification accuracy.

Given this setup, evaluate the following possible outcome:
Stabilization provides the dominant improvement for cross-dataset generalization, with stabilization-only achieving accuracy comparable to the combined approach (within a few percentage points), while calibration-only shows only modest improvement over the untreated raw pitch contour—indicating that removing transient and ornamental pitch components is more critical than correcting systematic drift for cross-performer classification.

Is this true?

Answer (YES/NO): NO